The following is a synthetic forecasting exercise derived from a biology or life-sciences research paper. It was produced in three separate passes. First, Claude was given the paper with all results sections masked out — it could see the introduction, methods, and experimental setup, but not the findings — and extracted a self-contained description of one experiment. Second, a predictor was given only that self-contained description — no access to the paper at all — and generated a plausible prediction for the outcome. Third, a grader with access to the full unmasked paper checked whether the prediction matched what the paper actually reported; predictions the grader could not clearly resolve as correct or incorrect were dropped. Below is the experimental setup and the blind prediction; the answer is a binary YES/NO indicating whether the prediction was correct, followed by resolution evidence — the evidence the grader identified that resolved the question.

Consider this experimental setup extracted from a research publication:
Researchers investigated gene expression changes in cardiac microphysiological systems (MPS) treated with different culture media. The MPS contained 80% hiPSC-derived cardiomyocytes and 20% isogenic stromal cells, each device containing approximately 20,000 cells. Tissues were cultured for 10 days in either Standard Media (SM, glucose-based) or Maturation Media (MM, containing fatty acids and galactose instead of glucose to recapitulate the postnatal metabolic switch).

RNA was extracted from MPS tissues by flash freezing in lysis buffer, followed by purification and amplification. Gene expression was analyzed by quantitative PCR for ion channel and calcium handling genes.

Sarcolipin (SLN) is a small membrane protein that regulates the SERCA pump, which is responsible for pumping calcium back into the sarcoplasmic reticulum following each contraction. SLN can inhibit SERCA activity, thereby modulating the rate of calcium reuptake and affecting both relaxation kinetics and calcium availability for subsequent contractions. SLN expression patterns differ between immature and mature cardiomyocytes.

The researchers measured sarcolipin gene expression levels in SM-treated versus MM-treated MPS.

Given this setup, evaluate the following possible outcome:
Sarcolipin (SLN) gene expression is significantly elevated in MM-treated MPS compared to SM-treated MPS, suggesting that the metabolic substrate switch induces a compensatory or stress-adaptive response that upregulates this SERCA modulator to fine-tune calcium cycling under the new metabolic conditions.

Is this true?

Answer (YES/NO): YES